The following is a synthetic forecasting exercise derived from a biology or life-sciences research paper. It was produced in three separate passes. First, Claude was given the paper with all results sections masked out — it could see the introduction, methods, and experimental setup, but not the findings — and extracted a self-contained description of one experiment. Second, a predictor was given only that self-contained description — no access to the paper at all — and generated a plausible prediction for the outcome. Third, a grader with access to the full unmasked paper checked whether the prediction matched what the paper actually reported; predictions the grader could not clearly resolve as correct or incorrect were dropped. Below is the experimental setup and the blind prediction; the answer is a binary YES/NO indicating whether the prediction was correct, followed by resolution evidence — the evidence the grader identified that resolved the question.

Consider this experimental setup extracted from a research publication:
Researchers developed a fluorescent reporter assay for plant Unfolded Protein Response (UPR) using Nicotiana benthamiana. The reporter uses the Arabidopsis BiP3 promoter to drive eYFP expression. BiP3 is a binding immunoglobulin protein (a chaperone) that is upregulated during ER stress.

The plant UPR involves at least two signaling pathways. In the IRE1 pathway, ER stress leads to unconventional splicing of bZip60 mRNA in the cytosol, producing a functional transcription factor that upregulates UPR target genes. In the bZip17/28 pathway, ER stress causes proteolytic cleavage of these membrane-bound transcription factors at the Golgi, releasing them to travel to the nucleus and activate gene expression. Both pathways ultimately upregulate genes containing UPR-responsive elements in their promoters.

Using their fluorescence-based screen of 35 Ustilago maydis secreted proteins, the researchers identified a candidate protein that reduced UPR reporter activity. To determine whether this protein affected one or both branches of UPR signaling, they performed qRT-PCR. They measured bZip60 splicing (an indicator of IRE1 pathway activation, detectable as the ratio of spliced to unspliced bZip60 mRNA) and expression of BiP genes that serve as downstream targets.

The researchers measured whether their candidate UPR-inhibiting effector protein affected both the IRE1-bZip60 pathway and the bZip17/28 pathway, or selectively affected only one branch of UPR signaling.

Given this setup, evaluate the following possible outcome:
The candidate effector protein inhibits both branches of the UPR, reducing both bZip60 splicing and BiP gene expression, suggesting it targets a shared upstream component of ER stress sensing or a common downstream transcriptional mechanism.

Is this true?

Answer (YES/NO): NO